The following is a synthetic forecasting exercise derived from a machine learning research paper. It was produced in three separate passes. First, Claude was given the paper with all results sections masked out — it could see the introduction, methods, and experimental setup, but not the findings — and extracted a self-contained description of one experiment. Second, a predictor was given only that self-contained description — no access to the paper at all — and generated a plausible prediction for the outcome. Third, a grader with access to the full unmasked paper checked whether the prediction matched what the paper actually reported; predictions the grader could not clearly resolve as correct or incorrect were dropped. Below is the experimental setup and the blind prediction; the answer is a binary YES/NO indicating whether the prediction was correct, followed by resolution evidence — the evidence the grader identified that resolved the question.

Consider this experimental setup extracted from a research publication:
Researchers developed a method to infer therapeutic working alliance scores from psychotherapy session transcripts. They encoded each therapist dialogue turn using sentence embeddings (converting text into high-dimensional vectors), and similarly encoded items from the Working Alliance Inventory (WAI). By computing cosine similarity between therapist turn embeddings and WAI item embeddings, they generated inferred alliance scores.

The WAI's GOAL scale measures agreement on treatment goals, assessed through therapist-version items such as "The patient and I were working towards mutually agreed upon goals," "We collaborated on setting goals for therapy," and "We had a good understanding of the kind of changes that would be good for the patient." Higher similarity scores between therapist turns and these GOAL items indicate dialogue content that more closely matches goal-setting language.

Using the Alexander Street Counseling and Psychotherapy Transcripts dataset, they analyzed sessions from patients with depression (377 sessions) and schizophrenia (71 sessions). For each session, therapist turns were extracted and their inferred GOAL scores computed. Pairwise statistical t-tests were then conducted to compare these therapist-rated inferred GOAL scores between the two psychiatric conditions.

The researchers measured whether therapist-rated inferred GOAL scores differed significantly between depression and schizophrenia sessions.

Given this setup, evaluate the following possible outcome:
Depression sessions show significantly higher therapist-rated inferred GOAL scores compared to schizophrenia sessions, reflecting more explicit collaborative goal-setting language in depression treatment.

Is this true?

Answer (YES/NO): NO